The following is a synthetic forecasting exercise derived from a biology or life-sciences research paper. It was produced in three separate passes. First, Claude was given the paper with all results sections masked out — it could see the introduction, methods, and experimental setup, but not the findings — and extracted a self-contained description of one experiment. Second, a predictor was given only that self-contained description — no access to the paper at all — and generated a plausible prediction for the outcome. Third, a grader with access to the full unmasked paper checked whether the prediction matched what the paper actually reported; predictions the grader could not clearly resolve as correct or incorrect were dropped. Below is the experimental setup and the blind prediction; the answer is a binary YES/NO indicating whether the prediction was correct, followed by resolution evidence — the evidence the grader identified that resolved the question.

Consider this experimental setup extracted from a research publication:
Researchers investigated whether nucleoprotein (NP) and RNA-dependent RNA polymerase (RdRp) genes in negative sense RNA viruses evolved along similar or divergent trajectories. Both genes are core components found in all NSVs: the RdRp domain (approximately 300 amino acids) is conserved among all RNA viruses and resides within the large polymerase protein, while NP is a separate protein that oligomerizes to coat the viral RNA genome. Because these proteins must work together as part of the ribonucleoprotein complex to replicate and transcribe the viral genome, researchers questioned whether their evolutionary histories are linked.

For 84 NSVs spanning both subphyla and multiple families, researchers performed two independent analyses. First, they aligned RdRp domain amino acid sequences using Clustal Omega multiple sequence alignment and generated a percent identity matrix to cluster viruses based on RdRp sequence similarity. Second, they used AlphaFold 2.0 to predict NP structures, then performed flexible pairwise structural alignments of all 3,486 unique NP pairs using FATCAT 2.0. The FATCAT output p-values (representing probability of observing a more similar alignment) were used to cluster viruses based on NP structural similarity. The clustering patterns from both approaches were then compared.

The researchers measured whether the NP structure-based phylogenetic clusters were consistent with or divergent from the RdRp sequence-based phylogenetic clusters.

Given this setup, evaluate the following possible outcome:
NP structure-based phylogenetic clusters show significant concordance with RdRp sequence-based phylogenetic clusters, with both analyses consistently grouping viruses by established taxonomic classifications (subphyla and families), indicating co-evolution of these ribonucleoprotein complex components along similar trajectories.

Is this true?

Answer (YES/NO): YES